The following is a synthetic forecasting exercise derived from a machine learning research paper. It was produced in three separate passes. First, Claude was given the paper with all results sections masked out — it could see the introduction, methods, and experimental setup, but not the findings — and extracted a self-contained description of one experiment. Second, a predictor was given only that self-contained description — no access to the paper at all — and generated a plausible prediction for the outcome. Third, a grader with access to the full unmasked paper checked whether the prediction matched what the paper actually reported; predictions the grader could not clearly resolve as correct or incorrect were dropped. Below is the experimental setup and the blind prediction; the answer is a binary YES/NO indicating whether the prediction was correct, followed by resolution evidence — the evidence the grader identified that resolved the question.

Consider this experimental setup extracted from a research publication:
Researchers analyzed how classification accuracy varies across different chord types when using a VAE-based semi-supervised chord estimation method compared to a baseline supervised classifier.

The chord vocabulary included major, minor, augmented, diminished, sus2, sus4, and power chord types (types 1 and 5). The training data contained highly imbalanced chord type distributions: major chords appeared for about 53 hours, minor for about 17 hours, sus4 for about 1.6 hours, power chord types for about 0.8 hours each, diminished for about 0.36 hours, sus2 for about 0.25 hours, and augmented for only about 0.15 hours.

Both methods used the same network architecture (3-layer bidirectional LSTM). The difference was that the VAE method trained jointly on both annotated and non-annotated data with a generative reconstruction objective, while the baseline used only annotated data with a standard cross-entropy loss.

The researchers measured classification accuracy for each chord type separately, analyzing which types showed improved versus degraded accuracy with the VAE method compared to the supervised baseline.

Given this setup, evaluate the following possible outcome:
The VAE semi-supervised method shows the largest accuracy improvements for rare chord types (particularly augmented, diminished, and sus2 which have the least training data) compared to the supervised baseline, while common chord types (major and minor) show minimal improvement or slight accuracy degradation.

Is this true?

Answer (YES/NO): NO